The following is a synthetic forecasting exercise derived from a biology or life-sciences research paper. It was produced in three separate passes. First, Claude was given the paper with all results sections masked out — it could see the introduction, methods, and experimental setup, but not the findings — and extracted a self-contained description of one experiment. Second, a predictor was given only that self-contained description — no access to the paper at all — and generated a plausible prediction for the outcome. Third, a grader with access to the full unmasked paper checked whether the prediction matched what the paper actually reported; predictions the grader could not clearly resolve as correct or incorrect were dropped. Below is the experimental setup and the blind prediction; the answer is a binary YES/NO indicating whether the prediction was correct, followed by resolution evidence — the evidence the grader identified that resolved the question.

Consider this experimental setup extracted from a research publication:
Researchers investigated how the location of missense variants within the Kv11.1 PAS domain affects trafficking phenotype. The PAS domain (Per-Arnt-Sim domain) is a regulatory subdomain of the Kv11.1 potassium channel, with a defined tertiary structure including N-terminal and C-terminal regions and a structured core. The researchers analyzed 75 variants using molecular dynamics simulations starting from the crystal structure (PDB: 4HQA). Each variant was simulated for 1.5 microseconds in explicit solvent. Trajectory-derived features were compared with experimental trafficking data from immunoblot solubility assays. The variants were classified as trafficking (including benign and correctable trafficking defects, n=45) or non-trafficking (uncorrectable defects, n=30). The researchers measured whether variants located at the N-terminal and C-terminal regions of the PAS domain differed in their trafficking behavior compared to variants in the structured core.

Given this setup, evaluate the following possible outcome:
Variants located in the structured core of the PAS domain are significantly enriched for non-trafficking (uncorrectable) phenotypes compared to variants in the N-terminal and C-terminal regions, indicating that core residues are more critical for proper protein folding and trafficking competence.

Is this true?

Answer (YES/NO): YES